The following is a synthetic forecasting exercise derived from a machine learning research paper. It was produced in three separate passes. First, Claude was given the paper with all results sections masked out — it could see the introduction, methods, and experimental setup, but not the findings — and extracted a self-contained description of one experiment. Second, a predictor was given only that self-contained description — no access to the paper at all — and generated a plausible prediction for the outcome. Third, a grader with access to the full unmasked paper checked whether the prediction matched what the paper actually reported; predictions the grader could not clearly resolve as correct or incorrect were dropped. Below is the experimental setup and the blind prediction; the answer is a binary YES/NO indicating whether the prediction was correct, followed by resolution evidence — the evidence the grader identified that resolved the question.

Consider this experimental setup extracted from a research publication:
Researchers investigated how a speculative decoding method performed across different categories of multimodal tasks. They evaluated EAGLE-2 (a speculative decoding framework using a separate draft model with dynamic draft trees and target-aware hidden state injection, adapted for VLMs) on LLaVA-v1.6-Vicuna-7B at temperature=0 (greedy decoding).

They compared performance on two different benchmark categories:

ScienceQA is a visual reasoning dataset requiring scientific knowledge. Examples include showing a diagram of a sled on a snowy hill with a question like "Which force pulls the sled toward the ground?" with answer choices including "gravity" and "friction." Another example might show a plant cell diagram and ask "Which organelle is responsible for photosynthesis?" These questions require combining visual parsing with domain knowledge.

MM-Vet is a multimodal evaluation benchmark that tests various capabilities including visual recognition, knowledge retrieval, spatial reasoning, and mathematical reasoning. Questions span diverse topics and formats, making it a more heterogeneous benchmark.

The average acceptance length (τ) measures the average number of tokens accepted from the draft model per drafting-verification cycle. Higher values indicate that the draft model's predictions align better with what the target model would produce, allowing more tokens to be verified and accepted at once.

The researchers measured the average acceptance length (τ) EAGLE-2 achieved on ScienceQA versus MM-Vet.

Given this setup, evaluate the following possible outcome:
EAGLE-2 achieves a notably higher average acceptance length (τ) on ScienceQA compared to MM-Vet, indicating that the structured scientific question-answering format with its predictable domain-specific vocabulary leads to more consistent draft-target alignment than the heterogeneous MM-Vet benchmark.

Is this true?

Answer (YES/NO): YES